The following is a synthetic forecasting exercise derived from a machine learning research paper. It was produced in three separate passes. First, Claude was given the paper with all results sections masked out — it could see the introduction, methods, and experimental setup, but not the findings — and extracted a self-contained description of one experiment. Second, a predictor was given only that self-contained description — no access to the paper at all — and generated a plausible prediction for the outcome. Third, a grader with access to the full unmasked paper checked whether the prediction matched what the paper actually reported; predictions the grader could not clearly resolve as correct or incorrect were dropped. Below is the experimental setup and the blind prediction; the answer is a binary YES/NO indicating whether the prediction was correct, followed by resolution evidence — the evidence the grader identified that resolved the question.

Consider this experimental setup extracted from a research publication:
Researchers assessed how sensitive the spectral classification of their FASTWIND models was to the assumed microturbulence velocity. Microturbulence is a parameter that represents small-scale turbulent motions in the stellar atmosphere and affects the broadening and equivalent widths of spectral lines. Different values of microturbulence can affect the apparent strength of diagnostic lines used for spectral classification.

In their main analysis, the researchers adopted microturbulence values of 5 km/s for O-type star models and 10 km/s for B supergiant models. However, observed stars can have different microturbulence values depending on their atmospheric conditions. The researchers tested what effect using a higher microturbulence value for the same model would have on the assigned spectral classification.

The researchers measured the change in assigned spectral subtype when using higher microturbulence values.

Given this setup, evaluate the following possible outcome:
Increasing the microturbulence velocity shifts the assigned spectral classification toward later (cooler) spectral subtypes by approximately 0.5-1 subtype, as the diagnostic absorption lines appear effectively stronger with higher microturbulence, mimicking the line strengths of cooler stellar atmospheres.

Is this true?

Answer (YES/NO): NO